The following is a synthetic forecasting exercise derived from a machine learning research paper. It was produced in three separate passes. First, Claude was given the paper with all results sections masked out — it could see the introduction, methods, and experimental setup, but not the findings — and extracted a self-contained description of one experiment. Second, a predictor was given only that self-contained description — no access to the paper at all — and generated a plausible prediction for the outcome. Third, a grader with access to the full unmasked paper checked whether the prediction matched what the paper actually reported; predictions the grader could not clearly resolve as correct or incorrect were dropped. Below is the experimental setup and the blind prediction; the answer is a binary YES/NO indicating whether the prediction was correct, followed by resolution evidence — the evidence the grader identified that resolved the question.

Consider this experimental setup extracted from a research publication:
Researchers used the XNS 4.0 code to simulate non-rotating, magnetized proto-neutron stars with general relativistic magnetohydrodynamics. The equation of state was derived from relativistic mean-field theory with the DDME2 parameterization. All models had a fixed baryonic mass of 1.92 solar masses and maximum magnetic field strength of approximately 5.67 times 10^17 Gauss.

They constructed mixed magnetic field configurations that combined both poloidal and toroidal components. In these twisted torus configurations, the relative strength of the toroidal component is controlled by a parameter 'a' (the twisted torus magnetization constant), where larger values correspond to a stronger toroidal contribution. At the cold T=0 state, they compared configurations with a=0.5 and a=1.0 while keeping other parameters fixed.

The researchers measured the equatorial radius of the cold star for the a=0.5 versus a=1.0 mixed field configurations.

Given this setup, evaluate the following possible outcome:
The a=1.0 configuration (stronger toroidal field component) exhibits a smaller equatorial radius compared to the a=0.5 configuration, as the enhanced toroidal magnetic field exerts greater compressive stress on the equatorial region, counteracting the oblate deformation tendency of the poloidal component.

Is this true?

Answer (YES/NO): NO